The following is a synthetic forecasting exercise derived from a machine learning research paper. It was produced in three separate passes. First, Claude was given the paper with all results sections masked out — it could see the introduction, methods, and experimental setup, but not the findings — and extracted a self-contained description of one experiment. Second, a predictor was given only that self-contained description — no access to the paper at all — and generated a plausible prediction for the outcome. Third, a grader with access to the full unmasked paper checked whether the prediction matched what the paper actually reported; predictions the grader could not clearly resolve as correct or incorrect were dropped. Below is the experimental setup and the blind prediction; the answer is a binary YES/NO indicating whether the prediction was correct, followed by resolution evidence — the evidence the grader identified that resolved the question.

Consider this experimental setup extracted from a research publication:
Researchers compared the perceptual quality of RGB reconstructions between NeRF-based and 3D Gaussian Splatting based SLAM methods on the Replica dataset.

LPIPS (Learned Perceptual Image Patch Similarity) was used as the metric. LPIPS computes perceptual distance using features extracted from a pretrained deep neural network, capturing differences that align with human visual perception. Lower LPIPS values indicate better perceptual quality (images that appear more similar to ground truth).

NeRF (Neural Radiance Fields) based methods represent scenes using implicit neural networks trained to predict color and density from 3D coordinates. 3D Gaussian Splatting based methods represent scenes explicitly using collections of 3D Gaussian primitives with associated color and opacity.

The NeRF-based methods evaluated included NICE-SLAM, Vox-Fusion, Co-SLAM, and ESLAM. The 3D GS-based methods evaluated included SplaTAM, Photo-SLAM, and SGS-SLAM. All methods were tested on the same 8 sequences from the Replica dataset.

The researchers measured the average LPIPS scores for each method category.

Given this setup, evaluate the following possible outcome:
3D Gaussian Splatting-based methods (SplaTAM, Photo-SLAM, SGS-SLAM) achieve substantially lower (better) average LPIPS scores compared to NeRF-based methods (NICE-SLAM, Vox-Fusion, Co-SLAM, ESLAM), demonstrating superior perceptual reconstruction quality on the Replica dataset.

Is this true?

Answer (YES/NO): YES